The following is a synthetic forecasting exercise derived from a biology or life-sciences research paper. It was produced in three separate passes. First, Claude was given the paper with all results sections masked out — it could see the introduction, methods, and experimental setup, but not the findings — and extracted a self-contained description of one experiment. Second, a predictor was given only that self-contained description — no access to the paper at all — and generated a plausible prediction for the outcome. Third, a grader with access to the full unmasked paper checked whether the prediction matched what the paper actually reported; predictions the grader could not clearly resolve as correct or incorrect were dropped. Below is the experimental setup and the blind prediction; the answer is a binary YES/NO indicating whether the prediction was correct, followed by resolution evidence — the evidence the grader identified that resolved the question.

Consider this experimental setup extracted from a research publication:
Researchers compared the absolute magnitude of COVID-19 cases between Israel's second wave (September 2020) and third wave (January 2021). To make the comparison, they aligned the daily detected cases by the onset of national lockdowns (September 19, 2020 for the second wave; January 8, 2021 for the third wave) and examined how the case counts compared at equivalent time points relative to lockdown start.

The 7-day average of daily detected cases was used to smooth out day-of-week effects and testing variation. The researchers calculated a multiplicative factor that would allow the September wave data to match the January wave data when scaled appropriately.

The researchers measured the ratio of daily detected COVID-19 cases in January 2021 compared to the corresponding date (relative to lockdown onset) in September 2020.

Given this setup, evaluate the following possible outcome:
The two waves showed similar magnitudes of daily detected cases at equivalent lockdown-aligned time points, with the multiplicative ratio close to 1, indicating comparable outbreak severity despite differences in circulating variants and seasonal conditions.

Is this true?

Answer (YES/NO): NO